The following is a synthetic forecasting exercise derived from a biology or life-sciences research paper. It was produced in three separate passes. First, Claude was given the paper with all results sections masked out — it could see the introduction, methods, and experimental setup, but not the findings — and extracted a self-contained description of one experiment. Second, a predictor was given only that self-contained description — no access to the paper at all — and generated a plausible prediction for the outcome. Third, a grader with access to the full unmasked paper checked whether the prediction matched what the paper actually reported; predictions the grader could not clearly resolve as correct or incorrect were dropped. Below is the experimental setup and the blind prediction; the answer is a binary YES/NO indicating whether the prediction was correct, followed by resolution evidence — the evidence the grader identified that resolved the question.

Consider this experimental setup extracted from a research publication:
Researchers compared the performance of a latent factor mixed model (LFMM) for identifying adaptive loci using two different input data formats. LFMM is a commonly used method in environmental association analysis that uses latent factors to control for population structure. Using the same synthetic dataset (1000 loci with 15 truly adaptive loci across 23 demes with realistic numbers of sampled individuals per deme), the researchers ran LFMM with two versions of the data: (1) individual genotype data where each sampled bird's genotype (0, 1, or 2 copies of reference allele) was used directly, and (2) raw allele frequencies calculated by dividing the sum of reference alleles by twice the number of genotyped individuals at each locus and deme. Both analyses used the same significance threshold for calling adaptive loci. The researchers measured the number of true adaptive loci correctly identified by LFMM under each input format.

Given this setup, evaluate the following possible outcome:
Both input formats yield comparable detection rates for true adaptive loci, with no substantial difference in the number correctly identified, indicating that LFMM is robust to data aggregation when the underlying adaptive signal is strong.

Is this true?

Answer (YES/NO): NO